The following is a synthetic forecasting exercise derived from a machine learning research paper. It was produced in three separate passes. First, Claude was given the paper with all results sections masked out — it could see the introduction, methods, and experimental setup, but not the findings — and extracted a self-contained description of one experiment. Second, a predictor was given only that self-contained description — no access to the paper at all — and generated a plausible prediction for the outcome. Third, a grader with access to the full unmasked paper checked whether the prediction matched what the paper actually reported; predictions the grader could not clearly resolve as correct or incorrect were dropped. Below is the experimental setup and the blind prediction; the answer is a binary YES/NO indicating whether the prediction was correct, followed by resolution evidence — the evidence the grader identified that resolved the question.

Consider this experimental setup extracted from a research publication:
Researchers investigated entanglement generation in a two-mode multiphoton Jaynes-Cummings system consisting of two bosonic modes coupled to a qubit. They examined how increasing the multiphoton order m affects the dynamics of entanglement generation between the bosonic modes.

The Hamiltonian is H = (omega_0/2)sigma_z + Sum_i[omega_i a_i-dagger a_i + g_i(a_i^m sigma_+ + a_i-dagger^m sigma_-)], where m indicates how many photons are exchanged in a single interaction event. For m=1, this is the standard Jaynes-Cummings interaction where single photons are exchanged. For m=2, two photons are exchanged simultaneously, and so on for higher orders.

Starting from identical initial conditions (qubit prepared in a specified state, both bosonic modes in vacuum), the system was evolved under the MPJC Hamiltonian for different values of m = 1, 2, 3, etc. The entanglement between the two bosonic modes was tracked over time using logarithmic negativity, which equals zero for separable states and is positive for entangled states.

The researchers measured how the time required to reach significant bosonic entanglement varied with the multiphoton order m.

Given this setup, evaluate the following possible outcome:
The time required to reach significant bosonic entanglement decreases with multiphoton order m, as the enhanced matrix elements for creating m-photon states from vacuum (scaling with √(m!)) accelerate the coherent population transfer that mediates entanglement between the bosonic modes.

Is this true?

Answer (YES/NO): YES